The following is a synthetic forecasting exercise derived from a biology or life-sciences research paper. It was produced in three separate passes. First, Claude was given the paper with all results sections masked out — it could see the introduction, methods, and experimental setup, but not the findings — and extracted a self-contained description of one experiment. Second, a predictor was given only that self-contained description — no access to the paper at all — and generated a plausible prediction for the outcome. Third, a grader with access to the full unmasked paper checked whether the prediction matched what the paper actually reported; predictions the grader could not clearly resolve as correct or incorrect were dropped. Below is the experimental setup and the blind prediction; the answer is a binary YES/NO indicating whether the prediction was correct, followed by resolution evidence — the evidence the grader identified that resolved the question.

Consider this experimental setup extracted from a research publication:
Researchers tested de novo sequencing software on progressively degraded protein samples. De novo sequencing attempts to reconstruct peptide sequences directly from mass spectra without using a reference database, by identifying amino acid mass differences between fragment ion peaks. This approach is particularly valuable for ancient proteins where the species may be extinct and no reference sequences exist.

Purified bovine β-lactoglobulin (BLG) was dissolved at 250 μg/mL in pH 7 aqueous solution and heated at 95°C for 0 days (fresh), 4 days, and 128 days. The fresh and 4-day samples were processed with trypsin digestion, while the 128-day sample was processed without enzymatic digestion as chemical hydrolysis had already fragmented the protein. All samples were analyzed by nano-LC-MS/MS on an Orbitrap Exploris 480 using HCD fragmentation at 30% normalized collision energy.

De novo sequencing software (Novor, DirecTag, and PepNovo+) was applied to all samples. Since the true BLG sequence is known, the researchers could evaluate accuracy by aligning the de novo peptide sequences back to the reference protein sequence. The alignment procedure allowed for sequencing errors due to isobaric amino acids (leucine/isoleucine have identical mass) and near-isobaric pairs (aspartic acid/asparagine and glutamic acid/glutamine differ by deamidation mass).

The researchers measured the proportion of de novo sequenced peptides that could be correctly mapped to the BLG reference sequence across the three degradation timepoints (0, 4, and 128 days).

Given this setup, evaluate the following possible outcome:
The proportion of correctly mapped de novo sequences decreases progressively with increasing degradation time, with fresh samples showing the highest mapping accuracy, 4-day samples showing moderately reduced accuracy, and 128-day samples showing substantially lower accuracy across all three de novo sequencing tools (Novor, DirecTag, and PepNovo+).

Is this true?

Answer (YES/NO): NO